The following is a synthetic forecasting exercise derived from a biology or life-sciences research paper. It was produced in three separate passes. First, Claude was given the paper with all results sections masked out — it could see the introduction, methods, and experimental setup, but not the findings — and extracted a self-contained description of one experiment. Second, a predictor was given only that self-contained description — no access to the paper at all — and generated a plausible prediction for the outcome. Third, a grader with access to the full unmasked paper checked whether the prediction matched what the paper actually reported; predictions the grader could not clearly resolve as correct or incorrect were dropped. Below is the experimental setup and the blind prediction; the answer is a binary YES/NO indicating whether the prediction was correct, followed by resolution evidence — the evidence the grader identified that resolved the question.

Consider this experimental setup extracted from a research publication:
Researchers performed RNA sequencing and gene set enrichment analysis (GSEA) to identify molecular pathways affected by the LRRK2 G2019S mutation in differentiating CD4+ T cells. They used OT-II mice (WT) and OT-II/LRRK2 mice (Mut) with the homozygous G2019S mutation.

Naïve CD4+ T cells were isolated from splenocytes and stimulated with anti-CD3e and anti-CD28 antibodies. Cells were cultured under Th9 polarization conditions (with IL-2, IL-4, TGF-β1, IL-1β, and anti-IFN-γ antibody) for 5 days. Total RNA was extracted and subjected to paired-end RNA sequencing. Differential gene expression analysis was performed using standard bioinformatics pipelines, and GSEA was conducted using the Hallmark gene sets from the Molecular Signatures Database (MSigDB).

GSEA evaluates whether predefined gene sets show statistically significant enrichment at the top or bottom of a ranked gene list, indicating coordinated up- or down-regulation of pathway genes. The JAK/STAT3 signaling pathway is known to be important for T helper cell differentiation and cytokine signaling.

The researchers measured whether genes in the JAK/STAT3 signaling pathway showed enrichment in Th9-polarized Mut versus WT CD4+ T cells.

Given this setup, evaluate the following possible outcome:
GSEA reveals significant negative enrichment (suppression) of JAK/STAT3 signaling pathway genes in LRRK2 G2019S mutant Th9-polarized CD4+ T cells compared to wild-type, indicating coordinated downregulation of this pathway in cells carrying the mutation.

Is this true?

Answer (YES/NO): NO